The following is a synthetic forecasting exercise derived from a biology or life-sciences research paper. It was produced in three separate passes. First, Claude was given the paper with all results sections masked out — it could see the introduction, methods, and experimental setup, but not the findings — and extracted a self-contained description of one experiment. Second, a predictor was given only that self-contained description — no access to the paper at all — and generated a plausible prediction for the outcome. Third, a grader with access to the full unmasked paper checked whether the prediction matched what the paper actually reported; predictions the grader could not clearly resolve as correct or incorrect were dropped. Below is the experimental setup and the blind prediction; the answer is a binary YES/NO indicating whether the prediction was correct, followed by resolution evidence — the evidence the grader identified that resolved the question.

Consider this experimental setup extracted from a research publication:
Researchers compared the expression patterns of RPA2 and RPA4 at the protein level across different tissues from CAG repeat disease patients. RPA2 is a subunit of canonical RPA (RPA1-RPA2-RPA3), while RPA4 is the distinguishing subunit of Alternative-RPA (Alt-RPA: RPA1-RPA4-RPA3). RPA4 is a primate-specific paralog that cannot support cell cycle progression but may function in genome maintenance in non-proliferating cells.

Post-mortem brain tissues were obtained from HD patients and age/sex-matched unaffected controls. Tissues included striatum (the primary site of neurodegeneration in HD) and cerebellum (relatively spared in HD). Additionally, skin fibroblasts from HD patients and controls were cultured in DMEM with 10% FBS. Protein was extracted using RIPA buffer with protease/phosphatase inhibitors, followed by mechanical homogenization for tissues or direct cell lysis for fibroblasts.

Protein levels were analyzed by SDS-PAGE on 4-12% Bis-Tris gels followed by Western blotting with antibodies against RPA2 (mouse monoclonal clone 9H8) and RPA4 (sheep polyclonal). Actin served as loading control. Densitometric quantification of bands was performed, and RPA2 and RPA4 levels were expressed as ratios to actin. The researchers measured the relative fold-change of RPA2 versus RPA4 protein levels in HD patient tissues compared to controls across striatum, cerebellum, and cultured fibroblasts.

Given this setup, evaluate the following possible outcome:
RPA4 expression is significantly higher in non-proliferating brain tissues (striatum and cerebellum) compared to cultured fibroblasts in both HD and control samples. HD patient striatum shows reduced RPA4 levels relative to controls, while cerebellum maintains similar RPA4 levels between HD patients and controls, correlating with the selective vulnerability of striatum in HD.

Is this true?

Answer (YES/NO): NO